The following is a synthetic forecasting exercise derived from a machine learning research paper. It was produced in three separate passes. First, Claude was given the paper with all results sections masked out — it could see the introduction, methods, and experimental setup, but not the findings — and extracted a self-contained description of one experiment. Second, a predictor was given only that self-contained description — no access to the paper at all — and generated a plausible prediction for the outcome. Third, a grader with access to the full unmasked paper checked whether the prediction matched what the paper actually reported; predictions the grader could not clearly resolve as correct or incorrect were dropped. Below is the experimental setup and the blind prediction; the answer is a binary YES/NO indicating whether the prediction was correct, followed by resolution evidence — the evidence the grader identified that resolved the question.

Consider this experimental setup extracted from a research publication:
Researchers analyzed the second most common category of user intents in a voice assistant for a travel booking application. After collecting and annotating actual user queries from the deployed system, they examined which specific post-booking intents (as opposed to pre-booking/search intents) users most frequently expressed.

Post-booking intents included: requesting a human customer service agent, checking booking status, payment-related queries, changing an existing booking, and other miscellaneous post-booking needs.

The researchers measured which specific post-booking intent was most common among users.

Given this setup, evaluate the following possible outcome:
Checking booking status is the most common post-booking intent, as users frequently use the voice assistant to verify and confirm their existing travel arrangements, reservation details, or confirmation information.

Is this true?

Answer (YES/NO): NO